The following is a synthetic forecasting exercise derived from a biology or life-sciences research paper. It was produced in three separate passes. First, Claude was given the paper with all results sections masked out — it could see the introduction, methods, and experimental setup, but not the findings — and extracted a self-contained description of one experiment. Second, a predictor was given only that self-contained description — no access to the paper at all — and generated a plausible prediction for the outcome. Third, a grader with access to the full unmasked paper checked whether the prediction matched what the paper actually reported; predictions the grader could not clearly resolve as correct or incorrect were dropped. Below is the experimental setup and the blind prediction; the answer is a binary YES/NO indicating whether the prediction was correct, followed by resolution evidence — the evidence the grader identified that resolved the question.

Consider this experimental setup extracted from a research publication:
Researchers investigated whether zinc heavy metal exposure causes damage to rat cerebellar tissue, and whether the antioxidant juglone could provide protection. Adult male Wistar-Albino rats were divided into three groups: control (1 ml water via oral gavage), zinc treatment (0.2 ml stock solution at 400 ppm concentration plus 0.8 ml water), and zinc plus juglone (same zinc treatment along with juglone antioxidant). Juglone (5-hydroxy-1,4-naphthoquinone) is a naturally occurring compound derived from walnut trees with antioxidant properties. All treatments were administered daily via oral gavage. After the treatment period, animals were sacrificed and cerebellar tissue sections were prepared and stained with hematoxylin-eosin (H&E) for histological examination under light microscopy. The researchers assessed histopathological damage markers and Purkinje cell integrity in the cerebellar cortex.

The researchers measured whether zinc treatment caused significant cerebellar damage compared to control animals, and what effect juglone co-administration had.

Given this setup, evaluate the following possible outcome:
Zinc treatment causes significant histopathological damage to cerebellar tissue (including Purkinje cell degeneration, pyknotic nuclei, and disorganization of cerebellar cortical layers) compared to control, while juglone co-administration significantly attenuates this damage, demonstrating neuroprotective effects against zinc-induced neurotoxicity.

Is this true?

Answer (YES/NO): NO